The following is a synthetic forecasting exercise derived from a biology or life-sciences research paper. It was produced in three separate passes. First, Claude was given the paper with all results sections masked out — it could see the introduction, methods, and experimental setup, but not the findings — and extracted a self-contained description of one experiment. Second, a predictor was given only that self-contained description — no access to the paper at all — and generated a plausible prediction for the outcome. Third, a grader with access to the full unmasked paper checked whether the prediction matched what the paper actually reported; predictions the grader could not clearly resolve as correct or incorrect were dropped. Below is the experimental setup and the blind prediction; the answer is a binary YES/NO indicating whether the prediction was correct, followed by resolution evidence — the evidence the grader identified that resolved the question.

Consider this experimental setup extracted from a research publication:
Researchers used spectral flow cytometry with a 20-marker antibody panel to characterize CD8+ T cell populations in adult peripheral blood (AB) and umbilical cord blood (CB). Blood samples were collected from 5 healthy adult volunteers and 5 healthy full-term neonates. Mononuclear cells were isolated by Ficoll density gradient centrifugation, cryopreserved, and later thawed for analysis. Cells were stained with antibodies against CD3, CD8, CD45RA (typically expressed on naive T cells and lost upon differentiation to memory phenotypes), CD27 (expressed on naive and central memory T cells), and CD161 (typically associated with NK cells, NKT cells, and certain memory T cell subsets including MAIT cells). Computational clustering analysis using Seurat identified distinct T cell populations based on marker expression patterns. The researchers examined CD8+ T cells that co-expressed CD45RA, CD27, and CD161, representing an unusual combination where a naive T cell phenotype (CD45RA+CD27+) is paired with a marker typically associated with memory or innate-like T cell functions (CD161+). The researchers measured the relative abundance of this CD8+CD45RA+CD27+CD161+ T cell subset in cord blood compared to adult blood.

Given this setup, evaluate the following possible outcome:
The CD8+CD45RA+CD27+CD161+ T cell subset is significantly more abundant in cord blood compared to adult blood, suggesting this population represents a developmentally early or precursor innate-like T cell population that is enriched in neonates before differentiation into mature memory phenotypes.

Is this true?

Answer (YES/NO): YES